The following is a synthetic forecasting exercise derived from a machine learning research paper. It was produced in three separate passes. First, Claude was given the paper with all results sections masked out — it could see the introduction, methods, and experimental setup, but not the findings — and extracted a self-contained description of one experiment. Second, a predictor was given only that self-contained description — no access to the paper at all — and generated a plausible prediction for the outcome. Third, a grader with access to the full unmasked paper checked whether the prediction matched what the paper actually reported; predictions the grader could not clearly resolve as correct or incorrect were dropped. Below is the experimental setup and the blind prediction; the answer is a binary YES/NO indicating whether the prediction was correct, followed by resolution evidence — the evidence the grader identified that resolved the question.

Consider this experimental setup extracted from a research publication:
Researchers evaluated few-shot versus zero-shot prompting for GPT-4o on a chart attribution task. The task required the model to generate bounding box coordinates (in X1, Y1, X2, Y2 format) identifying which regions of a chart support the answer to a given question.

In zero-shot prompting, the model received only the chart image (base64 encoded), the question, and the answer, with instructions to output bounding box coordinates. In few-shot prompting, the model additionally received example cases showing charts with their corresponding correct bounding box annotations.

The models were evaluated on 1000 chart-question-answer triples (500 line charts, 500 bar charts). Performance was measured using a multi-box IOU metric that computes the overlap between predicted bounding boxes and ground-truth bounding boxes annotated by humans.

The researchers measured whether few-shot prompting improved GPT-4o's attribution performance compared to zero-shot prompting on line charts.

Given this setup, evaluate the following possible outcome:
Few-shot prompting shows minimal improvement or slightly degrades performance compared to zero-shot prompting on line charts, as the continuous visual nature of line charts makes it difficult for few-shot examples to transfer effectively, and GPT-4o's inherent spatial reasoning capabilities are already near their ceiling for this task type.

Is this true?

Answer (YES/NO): YES